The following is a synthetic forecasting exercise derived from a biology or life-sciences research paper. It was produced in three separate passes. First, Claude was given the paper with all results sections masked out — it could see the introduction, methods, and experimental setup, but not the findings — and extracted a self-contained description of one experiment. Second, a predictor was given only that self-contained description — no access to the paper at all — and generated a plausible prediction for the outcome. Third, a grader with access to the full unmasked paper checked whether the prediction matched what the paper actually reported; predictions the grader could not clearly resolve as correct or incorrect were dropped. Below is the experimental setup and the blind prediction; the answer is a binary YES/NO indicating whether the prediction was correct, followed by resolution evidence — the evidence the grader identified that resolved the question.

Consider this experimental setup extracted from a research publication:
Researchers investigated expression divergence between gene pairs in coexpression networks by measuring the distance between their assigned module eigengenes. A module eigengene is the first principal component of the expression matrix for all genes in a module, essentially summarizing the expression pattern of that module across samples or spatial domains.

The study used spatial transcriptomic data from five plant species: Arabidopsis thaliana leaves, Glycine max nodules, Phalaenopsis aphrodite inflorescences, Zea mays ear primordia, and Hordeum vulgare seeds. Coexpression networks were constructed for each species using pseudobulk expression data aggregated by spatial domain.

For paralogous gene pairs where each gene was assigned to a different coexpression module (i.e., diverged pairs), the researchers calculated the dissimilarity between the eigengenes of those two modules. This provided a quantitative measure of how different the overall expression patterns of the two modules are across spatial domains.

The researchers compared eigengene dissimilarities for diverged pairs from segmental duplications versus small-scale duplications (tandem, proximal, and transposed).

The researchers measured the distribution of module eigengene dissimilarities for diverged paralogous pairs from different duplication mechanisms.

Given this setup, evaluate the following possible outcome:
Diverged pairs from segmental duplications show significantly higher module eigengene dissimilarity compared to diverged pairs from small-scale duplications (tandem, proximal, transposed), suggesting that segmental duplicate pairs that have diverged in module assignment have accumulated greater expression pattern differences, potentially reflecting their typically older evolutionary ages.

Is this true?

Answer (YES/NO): NO